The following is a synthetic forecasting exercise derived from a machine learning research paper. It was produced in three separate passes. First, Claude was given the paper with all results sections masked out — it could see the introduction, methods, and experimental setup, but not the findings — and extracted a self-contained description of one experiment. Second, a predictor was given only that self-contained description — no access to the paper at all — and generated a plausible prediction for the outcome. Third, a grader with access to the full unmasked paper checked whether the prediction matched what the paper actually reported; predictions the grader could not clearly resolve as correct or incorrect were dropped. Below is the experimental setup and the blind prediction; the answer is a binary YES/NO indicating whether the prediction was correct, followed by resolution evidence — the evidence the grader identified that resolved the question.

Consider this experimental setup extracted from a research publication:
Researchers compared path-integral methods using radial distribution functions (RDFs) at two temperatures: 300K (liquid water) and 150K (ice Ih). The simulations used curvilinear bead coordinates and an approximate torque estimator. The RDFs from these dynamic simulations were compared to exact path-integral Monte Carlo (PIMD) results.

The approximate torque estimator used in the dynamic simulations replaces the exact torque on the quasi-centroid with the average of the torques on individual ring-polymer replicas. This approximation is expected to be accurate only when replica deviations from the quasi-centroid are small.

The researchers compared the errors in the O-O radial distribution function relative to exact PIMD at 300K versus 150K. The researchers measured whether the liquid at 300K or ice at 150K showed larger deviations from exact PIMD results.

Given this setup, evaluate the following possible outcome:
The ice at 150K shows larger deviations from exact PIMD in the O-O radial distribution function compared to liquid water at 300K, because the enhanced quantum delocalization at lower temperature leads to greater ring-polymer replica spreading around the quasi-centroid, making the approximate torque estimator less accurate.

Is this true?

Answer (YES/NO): NO